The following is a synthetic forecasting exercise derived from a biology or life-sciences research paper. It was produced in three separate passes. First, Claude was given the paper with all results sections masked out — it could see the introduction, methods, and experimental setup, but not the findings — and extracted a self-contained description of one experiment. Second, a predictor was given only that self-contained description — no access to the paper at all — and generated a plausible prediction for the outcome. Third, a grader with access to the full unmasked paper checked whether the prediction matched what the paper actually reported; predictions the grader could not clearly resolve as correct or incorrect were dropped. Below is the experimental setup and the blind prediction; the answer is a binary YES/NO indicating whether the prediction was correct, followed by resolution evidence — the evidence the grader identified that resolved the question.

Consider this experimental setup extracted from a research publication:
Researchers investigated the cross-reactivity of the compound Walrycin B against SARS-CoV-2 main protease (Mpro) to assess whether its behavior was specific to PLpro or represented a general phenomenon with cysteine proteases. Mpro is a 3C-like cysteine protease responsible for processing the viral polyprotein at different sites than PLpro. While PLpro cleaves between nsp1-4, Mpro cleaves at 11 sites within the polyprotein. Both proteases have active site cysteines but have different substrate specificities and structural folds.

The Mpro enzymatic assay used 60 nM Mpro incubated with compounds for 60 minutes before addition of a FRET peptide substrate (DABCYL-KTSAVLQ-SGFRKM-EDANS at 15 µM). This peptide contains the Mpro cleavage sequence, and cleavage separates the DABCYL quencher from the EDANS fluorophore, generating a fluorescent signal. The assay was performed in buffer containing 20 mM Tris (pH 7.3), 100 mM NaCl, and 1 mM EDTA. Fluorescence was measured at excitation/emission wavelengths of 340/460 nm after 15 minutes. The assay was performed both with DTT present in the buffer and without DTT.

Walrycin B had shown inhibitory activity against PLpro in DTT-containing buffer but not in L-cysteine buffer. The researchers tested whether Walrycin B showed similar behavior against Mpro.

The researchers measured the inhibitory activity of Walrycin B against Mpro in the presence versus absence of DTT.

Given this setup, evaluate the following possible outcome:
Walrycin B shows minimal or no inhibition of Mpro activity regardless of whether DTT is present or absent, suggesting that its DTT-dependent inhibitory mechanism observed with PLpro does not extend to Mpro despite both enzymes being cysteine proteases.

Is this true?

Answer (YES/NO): NO